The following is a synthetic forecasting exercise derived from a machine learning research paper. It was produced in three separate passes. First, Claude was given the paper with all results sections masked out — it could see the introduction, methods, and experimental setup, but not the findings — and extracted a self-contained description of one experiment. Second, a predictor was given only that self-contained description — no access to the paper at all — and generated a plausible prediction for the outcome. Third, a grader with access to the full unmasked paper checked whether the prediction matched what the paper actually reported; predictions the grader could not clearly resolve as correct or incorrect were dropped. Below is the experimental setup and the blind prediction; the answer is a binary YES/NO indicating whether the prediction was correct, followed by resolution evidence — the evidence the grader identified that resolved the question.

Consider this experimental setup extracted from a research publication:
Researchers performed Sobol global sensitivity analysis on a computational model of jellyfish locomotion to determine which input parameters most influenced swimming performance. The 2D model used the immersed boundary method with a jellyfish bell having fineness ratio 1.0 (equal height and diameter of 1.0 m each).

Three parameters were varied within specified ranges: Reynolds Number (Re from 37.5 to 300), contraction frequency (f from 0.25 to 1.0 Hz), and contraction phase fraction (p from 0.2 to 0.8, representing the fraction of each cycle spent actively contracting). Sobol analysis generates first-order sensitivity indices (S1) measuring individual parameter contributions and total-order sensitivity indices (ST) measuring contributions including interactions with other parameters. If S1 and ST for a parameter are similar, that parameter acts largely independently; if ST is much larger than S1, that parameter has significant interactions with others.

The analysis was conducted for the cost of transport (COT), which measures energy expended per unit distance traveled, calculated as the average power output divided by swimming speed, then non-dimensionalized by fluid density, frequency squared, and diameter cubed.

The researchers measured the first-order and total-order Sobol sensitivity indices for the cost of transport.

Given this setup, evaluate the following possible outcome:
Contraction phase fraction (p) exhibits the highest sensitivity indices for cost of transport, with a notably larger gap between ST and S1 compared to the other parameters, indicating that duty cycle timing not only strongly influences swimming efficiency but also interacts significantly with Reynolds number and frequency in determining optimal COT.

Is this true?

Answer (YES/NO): NO